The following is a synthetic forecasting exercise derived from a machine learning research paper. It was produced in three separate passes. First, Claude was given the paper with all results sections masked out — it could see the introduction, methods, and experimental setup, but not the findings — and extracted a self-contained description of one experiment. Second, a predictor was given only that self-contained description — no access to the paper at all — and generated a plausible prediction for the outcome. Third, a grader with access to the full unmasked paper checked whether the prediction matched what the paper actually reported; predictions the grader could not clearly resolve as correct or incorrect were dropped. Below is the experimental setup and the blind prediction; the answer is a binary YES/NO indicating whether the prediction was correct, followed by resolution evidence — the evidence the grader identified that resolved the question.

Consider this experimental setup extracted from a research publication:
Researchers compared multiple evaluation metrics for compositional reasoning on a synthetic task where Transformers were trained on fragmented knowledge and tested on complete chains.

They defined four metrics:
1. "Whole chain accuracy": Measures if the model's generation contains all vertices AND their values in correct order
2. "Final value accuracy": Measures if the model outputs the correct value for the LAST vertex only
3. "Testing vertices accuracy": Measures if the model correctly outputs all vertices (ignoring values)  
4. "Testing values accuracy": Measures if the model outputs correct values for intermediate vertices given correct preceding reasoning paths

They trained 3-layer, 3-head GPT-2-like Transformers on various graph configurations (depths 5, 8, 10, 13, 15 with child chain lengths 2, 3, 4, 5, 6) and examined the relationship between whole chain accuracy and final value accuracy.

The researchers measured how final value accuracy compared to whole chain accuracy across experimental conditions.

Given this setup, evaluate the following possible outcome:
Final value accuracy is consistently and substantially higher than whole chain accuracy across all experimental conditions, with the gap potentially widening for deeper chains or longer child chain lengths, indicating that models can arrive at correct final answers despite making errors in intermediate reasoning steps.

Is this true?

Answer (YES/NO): NO